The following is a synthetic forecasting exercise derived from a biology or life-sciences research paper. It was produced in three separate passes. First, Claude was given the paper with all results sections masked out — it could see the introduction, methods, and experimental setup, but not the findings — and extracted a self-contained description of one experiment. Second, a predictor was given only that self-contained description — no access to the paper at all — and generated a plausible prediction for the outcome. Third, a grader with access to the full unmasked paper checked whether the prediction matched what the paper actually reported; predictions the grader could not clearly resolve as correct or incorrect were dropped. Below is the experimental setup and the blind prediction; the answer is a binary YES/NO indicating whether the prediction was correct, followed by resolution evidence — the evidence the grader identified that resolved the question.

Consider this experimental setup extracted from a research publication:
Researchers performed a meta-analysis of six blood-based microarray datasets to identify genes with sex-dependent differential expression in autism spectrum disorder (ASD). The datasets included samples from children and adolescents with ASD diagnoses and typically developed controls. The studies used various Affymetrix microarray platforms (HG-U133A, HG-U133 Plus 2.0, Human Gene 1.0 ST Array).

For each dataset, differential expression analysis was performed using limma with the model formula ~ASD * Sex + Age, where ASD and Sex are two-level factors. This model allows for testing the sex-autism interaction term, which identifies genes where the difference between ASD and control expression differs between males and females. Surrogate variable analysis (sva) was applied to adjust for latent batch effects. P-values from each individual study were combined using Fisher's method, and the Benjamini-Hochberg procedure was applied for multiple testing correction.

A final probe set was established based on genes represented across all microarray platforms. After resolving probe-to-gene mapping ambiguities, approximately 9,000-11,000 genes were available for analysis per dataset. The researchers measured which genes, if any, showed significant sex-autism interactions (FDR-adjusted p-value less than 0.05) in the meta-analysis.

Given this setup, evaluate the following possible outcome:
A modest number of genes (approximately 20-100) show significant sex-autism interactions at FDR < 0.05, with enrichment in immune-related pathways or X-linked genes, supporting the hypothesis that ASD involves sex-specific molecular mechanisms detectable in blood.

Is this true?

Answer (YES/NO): NO